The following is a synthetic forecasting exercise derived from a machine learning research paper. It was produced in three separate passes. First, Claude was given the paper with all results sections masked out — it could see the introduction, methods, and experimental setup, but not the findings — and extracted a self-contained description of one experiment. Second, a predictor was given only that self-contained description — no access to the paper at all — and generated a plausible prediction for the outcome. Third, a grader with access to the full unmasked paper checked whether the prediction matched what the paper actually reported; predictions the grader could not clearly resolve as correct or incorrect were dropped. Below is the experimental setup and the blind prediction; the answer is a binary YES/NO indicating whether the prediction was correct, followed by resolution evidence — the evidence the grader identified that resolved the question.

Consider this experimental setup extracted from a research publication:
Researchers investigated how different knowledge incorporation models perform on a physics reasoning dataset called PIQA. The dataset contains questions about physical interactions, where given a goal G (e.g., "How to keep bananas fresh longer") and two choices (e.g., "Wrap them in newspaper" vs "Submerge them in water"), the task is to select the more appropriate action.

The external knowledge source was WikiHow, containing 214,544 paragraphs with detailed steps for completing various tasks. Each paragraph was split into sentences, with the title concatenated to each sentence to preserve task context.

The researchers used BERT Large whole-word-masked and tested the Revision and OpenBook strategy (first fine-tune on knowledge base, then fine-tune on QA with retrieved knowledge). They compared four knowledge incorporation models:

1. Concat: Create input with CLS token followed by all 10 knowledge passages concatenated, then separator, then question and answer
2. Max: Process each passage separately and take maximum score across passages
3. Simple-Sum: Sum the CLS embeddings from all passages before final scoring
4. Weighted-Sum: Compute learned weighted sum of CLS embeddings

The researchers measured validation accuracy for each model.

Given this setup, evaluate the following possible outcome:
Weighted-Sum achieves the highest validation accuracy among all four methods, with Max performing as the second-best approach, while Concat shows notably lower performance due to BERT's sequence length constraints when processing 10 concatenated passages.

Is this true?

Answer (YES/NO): NO